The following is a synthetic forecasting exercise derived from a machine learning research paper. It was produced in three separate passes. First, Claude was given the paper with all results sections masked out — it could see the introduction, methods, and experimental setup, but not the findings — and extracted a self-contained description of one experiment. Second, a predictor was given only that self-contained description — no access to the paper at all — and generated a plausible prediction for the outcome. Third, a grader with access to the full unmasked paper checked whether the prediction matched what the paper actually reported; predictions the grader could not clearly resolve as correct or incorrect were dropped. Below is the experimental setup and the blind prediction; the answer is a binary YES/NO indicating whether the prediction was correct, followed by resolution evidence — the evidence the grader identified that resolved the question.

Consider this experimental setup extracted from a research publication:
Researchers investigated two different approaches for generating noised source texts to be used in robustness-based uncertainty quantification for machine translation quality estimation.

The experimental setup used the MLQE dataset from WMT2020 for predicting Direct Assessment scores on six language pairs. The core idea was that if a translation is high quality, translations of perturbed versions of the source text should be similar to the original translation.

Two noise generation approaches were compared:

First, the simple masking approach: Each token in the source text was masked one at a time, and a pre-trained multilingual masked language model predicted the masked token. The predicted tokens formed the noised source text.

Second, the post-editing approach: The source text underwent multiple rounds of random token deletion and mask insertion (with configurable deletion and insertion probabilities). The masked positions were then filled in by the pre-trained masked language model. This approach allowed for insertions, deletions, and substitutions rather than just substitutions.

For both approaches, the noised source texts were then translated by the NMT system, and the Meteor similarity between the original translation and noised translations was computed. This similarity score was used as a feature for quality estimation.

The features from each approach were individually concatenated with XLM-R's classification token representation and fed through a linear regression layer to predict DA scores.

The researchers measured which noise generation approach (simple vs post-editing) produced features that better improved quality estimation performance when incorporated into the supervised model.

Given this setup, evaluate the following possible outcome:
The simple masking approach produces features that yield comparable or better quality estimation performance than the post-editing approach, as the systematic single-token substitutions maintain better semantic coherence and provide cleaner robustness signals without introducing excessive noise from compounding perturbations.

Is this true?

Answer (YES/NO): YES